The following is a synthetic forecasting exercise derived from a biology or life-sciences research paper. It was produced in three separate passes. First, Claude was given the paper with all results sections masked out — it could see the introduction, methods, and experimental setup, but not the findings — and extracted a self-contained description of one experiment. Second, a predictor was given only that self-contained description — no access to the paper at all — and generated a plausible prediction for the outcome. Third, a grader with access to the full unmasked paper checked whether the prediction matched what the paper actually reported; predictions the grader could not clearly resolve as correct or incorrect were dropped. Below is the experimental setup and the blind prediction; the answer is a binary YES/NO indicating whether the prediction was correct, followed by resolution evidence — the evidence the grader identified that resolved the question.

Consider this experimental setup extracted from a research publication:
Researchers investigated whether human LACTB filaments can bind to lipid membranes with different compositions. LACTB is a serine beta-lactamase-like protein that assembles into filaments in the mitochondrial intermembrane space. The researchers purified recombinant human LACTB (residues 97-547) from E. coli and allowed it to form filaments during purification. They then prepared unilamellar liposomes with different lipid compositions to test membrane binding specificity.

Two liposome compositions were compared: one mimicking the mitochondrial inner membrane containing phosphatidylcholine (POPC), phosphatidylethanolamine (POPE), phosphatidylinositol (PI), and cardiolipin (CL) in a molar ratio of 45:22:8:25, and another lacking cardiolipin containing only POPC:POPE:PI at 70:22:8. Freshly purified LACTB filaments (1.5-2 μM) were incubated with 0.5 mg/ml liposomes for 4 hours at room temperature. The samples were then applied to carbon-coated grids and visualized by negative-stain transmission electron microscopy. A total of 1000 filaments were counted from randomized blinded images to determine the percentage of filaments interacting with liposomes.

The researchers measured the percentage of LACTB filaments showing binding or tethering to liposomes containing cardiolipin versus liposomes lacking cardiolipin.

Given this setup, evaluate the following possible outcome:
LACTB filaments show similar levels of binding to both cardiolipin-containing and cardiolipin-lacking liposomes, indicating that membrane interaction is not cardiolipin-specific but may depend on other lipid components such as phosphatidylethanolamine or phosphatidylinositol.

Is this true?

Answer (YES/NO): NO